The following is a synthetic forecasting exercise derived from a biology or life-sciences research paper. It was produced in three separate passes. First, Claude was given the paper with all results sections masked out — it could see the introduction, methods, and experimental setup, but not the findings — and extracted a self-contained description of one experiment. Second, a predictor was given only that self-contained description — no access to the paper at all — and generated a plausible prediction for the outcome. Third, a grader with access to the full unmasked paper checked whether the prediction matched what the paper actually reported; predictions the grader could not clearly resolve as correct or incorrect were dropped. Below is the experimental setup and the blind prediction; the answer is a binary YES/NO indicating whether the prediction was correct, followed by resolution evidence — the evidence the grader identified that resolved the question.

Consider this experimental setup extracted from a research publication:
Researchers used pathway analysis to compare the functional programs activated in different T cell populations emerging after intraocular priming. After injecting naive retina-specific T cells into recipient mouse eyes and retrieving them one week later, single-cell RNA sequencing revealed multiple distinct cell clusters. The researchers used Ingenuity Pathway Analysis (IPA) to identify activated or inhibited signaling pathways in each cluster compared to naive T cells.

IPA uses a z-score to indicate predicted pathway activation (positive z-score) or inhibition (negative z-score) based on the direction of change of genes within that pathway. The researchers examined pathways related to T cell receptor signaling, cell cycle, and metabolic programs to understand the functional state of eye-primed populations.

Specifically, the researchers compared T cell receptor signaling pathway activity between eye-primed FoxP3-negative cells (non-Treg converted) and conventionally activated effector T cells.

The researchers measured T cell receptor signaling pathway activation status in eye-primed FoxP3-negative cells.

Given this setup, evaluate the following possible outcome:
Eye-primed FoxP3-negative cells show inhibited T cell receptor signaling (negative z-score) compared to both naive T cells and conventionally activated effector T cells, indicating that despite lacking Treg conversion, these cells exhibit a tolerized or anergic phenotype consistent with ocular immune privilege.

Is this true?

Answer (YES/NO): YES